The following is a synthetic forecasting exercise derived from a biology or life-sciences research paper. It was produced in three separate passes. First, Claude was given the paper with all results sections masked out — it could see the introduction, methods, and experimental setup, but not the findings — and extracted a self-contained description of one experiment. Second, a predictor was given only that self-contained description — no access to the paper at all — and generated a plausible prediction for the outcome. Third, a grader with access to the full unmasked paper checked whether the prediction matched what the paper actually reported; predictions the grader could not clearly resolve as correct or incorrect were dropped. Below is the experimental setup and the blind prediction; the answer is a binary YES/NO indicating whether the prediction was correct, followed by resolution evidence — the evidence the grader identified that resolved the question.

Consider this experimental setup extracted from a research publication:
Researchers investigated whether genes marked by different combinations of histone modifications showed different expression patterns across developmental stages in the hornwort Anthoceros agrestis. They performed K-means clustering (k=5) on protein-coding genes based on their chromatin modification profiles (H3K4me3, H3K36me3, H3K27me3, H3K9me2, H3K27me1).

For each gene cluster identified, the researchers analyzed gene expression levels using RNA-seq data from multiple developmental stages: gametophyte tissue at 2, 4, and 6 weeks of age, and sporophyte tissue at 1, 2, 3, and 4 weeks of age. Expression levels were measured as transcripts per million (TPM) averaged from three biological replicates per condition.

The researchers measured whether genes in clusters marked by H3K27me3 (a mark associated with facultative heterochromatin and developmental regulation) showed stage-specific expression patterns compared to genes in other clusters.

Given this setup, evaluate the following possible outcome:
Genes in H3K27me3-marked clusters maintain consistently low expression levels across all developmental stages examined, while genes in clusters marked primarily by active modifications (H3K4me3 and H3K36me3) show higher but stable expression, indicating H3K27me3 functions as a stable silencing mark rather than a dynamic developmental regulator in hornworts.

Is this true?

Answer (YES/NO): NO